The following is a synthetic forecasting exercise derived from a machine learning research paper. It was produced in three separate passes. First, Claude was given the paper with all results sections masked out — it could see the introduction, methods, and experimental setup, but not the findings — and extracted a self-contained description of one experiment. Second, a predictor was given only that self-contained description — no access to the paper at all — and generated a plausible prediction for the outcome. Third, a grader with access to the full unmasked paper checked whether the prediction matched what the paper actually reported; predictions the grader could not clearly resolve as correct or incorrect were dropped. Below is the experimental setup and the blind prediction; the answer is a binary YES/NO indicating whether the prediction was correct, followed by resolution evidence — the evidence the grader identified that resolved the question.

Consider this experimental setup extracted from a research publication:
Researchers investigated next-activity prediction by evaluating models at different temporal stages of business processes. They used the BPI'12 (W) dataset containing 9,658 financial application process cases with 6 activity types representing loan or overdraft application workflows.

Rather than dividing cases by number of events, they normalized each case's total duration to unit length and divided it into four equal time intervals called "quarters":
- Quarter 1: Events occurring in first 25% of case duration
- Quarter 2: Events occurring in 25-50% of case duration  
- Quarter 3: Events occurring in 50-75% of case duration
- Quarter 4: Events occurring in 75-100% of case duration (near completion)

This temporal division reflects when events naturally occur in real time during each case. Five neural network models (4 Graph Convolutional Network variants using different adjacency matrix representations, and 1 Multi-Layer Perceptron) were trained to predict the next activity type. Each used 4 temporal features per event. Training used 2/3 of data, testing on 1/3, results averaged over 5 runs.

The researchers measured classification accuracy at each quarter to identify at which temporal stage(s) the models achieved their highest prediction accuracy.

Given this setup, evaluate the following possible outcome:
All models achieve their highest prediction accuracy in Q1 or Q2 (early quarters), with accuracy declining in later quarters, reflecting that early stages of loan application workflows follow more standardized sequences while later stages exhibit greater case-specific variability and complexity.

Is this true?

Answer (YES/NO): NO